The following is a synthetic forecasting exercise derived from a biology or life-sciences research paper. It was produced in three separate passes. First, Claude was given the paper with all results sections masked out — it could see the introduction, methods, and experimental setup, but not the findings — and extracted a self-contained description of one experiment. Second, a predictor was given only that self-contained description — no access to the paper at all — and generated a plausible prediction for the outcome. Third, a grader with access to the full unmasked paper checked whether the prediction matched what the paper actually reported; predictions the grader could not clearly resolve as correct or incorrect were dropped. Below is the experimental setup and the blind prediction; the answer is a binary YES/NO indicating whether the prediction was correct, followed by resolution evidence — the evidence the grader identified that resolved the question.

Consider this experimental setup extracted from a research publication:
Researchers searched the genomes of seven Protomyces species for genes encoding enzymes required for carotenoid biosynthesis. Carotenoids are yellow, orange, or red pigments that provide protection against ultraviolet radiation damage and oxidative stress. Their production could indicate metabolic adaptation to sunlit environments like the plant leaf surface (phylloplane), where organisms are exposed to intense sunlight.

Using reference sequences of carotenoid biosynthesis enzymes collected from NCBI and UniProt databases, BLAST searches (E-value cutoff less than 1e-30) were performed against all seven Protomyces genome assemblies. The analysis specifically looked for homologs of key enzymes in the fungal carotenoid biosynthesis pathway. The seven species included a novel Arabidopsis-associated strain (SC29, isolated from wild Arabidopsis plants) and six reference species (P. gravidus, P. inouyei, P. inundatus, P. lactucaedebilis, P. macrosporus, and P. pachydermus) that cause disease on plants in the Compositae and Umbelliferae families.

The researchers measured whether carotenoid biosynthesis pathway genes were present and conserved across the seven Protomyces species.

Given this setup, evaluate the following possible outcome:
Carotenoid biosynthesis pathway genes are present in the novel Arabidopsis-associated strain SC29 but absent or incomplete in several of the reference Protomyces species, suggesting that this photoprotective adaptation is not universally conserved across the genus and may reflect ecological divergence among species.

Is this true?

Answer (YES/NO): NO